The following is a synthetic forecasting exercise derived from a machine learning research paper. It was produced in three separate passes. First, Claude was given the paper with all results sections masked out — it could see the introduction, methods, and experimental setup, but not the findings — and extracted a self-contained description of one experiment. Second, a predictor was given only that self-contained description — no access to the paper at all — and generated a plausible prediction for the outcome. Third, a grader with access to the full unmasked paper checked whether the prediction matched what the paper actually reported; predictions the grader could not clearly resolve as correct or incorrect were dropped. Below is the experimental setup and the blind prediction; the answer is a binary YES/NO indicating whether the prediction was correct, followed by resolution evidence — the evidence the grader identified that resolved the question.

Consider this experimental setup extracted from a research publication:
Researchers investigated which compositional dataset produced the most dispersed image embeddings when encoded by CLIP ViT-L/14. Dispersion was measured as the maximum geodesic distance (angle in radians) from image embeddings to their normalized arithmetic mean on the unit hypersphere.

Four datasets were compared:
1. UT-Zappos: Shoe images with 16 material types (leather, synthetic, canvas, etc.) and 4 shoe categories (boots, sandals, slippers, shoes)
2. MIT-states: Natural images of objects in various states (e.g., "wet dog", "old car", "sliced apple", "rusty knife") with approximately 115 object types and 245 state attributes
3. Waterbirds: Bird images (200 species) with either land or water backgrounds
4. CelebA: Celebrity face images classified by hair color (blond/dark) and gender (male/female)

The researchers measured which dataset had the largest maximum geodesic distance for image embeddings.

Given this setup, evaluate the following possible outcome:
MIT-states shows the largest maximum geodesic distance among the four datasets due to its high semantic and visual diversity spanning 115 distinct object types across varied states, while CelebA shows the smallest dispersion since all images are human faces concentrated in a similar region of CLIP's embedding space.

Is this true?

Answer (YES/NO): NO